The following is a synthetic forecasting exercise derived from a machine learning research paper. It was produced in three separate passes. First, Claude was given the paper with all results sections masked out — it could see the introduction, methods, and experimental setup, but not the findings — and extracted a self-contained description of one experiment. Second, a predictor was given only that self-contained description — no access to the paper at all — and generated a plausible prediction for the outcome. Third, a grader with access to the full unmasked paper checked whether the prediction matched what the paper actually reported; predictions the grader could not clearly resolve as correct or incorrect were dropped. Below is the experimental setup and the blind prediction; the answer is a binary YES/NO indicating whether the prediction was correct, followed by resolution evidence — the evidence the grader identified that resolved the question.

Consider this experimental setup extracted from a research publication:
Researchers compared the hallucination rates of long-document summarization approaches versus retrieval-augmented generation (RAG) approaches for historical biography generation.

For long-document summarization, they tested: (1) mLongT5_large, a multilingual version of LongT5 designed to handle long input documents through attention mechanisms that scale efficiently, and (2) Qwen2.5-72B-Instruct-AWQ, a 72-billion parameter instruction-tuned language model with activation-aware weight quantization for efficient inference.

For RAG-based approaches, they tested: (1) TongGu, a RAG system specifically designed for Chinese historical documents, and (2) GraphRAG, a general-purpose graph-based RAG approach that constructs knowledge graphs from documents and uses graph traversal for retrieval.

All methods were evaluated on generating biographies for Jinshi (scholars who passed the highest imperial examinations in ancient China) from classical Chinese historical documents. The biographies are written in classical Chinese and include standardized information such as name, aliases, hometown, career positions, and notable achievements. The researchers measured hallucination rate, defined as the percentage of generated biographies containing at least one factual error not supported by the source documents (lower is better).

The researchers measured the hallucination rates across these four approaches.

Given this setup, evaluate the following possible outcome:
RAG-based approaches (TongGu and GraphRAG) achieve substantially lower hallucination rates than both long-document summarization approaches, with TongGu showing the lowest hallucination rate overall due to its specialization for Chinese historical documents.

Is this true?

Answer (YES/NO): NO